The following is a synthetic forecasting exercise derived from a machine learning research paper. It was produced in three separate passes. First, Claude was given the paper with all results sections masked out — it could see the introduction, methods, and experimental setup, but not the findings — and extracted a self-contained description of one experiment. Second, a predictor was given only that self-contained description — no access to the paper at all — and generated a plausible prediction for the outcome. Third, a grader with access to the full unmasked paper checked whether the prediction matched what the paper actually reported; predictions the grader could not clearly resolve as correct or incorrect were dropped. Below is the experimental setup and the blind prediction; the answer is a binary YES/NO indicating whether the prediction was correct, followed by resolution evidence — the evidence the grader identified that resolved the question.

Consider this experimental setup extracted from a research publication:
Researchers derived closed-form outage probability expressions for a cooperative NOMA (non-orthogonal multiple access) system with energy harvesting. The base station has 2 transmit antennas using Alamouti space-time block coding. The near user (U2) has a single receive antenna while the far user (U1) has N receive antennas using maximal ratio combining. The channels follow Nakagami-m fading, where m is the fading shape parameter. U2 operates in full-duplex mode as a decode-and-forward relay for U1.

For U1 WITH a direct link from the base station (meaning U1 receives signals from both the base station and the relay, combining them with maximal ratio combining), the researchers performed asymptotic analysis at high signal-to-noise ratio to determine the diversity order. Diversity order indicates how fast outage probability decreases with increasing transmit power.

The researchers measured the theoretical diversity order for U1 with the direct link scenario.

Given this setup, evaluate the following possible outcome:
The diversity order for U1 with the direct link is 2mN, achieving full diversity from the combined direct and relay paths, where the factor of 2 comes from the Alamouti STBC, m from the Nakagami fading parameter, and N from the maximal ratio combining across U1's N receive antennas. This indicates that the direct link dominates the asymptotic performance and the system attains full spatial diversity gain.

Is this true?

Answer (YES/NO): NO